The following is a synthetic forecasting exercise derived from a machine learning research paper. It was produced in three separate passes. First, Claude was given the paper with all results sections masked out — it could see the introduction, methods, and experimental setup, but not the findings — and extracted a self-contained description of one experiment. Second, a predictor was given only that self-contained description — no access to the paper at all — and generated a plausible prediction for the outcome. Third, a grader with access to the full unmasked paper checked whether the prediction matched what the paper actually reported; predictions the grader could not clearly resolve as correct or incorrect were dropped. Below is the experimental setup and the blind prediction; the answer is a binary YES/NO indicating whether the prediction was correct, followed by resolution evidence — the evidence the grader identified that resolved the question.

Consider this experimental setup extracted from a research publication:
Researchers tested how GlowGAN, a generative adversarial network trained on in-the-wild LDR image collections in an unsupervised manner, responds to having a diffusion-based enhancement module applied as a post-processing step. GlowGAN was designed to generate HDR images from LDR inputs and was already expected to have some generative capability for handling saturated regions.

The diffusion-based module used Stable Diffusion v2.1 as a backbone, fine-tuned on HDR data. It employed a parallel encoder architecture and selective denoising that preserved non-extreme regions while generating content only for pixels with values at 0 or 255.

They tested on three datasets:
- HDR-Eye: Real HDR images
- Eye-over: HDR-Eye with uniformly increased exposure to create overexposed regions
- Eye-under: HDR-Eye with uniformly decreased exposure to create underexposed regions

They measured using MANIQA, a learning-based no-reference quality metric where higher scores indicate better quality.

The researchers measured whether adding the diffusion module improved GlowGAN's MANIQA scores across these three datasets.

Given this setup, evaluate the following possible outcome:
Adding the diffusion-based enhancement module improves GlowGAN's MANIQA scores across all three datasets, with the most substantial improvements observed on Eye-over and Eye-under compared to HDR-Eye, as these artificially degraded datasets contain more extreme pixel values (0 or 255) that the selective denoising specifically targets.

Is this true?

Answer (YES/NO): NO